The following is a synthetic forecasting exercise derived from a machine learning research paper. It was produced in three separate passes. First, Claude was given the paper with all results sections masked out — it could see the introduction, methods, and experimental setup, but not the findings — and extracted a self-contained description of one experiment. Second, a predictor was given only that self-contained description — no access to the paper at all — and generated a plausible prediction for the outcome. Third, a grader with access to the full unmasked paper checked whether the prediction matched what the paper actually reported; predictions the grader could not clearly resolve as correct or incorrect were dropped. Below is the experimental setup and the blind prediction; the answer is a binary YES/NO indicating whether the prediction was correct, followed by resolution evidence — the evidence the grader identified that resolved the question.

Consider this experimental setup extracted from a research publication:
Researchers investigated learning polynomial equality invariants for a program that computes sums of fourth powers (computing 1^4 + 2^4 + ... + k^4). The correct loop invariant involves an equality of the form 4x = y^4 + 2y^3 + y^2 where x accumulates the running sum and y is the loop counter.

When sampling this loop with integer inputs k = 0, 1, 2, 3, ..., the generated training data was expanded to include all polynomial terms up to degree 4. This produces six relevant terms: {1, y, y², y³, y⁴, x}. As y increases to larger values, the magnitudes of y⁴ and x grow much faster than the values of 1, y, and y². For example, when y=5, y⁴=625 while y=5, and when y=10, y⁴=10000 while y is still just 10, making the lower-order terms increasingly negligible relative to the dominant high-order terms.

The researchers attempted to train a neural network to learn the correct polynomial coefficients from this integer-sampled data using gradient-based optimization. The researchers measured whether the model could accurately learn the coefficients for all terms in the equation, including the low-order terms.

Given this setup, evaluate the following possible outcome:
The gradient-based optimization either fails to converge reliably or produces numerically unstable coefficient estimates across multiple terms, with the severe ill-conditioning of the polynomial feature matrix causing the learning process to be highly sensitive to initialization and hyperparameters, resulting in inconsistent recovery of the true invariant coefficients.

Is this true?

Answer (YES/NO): NO